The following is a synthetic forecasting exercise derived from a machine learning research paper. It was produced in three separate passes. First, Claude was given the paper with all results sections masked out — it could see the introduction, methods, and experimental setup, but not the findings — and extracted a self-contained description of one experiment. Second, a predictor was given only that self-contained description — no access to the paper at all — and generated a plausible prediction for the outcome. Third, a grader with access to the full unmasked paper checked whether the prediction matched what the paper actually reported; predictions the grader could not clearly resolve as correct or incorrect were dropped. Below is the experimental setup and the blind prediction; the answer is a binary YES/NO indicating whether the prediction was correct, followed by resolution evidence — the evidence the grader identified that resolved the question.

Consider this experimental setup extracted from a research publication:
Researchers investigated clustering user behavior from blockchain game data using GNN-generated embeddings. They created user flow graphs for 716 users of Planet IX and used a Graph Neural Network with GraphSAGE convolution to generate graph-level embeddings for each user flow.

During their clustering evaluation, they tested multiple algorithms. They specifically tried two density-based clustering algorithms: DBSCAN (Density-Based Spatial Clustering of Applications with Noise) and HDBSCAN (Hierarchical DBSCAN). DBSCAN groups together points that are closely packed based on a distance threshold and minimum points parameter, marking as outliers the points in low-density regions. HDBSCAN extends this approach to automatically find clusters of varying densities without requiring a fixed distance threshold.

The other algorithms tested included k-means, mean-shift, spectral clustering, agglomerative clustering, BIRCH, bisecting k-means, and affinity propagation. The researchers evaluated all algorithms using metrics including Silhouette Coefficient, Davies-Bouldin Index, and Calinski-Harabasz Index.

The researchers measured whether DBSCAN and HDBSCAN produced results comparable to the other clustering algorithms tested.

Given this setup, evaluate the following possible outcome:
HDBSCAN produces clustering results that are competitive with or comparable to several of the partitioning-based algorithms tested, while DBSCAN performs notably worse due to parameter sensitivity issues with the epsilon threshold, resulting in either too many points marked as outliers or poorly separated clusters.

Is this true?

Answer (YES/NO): NO